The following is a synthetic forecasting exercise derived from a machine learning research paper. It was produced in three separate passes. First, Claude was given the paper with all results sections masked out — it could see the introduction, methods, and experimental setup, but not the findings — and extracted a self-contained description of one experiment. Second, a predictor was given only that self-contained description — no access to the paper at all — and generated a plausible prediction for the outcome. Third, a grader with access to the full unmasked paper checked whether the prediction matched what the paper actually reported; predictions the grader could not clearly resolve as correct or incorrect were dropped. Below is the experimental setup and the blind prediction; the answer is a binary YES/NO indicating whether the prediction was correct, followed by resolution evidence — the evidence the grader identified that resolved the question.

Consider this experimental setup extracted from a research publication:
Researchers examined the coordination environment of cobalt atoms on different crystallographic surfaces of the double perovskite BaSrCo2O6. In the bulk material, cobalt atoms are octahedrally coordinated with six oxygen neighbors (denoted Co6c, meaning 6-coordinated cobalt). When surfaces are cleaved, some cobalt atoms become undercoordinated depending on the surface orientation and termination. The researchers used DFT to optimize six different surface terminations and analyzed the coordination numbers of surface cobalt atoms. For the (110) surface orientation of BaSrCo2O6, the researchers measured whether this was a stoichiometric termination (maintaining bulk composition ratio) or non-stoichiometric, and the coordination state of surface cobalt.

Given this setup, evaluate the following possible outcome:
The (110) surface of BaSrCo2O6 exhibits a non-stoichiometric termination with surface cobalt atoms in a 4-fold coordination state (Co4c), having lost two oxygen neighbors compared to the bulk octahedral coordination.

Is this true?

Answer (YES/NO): NO